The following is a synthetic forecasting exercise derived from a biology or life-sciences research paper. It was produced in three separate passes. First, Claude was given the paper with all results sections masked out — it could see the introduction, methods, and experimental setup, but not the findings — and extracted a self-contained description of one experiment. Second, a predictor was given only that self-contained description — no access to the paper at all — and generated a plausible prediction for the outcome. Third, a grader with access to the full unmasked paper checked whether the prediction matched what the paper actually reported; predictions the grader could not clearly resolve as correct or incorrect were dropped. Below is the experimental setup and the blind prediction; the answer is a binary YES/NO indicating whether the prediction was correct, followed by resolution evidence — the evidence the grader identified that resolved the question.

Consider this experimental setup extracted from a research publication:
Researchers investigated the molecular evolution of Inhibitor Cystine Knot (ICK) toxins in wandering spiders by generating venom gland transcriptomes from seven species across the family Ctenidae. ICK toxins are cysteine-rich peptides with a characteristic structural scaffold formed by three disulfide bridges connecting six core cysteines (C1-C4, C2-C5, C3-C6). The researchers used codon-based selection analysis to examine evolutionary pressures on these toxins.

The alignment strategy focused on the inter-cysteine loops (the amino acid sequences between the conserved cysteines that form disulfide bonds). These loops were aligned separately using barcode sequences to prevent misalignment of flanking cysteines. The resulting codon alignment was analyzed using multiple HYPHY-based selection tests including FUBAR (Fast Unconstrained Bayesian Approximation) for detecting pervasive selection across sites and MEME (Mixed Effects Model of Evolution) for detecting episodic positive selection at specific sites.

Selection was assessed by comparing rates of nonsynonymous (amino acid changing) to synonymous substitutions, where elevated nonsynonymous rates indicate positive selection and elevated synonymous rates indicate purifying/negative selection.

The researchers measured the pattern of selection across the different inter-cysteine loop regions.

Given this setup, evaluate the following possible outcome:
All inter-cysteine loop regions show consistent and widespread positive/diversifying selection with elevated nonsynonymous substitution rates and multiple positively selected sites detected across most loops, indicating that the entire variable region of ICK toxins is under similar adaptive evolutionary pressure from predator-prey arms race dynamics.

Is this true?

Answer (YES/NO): NO